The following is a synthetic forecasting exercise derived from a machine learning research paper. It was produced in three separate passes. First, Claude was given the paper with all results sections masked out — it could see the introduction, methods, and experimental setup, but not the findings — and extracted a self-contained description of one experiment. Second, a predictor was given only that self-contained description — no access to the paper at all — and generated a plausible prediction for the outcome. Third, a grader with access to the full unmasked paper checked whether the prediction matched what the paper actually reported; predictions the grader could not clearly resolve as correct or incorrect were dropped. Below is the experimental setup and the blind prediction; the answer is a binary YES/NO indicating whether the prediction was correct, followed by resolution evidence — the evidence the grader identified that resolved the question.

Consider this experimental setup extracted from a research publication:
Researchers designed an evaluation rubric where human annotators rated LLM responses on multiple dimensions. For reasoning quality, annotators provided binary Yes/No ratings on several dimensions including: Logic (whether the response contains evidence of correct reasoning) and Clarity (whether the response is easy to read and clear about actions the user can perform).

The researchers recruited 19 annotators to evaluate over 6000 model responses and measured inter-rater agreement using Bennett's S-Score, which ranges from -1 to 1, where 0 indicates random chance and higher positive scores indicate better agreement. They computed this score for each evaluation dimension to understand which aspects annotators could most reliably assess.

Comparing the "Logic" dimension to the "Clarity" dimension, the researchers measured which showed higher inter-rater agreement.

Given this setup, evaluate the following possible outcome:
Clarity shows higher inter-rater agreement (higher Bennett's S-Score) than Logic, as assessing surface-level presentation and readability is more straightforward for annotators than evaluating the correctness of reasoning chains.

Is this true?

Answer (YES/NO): NO